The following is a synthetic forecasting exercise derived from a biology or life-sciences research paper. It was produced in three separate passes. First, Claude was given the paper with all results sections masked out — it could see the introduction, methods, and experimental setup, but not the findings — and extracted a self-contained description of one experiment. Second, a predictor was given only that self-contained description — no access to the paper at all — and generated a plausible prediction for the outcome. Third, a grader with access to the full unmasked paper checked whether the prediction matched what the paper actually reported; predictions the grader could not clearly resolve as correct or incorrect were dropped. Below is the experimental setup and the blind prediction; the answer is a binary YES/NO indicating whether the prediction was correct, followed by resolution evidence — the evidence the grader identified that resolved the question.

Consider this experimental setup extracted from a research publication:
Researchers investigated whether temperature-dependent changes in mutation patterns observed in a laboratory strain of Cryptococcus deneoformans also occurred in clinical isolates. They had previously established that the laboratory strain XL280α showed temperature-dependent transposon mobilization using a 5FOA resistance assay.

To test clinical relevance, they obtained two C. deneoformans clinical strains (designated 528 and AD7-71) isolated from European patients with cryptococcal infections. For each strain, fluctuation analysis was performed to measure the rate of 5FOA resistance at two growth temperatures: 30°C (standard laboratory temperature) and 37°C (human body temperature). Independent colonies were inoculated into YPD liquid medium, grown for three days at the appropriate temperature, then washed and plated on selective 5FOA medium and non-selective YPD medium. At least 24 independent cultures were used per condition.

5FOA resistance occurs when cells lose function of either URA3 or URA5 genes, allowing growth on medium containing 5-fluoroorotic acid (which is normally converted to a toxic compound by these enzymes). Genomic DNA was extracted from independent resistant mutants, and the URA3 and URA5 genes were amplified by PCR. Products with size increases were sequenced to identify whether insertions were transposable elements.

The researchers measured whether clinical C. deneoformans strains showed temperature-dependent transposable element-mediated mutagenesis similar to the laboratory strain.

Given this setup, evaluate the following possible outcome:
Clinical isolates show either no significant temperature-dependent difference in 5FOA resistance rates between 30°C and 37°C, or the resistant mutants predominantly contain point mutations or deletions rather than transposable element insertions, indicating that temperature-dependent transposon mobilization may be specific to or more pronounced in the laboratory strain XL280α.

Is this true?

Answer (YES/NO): NO